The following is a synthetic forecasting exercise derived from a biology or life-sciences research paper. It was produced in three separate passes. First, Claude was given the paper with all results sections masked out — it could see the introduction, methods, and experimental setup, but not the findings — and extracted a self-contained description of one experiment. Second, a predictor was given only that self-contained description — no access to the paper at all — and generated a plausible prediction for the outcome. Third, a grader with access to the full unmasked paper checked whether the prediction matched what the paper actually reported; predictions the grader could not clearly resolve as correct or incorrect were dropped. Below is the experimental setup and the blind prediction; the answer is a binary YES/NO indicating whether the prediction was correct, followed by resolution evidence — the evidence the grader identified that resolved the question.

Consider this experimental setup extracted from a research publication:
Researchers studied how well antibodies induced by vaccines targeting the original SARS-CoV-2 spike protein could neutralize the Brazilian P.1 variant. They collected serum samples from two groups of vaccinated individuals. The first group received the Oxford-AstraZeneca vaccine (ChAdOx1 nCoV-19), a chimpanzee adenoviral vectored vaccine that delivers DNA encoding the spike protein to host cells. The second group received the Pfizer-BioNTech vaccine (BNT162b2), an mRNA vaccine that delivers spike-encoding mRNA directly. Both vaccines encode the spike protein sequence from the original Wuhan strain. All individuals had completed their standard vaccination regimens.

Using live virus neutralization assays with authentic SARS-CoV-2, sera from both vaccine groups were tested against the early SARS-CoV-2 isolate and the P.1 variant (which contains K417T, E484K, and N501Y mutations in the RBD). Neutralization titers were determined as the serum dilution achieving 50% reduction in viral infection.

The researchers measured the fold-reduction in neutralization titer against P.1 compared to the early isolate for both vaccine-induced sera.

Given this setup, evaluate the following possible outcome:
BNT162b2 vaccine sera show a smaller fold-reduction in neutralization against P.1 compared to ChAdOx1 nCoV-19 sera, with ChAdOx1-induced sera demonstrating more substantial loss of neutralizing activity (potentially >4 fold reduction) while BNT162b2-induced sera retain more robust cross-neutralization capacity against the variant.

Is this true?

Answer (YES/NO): NO